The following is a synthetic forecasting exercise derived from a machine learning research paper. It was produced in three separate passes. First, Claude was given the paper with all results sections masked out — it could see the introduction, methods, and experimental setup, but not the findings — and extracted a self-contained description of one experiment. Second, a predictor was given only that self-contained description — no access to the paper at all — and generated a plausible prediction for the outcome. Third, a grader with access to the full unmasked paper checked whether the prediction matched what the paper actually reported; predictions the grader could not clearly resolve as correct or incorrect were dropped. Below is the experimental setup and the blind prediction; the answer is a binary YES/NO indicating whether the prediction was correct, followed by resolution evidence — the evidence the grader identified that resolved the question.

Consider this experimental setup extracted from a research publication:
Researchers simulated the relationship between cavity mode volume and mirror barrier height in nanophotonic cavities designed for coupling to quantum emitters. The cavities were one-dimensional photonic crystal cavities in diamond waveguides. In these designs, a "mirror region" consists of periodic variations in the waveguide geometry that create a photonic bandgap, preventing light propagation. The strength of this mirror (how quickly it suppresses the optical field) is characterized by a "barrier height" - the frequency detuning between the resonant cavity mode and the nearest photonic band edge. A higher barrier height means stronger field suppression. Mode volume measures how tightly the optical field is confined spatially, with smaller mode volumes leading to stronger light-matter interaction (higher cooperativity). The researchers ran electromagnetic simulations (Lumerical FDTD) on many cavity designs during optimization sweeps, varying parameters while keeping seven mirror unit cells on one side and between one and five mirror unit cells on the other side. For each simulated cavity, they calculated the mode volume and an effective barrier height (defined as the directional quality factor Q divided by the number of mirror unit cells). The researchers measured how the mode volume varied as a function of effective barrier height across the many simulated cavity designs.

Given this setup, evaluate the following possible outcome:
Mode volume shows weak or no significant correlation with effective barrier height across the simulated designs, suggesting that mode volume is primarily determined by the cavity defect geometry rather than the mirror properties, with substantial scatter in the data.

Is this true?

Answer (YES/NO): NO